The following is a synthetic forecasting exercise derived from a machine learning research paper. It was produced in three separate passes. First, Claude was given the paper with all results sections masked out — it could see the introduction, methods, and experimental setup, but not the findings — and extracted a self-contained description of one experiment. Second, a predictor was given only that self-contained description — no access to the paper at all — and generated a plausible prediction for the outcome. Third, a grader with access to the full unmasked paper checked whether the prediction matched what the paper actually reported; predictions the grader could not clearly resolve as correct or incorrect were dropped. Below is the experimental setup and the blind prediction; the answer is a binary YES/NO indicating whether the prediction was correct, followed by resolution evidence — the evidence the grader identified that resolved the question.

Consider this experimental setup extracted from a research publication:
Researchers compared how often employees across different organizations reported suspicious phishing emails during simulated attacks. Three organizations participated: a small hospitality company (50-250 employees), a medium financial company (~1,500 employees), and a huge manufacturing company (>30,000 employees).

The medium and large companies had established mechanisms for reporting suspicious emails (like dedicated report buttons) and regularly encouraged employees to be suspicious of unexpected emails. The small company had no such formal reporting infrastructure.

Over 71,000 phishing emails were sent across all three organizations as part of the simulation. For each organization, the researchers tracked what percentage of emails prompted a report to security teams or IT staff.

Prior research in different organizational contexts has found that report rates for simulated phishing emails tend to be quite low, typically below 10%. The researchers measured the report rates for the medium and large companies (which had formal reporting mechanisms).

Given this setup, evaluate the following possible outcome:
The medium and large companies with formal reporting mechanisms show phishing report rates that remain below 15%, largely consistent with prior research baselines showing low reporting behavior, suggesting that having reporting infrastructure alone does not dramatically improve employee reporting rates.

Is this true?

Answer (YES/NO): NO